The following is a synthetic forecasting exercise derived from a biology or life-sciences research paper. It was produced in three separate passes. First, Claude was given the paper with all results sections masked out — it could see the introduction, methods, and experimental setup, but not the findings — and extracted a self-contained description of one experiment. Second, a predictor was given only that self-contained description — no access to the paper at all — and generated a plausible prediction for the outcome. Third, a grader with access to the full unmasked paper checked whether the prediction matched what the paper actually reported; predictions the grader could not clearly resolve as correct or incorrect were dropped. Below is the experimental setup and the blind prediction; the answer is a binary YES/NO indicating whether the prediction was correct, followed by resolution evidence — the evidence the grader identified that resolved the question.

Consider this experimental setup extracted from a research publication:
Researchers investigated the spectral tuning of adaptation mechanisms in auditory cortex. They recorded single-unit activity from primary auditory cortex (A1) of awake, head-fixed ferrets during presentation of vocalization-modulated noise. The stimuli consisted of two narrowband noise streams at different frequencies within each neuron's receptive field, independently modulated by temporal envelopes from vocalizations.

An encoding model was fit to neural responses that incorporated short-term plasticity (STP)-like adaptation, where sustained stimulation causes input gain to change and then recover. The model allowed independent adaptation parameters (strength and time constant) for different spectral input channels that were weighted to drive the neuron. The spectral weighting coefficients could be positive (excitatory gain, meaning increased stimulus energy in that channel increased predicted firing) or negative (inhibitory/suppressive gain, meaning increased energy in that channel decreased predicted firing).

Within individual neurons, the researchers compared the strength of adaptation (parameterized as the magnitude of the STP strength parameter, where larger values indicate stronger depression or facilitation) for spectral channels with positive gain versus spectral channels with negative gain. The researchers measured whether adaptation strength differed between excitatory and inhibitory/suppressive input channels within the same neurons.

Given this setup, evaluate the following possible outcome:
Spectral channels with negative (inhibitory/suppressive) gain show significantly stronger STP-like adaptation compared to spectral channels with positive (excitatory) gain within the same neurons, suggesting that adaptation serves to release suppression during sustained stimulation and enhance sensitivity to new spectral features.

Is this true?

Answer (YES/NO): NO